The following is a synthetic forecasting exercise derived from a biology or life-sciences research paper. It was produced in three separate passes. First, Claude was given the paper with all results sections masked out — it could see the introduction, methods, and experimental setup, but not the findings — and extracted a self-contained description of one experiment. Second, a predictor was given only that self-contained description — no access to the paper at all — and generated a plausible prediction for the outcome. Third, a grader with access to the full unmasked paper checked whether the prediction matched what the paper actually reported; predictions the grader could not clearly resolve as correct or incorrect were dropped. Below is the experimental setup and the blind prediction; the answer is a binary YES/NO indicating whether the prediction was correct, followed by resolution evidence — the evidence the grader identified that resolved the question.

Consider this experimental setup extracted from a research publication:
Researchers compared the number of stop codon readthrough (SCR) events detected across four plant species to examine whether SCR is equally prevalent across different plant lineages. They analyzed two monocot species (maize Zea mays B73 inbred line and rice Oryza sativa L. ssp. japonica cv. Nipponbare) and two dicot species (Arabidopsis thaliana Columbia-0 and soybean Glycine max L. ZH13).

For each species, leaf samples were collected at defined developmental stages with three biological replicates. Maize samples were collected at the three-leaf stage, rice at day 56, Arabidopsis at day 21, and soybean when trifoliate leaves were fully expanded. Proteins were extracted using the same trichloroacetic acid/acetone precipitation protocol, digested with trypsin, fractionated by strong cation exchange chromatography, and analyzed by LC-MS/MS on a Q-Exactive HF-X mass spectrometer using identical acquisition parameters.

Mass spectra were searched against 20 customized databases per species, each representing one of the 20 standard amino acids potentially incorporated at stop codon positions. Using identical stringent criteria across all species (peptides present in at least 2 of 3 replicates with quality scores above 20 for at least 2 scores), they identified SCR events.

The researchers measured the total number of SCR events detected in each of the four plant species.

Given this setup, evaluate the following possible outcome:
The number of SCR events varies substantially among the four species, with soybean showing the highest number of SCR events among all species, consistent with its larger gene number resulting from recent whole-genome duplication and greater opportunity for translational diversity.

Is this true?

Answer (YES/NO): NO